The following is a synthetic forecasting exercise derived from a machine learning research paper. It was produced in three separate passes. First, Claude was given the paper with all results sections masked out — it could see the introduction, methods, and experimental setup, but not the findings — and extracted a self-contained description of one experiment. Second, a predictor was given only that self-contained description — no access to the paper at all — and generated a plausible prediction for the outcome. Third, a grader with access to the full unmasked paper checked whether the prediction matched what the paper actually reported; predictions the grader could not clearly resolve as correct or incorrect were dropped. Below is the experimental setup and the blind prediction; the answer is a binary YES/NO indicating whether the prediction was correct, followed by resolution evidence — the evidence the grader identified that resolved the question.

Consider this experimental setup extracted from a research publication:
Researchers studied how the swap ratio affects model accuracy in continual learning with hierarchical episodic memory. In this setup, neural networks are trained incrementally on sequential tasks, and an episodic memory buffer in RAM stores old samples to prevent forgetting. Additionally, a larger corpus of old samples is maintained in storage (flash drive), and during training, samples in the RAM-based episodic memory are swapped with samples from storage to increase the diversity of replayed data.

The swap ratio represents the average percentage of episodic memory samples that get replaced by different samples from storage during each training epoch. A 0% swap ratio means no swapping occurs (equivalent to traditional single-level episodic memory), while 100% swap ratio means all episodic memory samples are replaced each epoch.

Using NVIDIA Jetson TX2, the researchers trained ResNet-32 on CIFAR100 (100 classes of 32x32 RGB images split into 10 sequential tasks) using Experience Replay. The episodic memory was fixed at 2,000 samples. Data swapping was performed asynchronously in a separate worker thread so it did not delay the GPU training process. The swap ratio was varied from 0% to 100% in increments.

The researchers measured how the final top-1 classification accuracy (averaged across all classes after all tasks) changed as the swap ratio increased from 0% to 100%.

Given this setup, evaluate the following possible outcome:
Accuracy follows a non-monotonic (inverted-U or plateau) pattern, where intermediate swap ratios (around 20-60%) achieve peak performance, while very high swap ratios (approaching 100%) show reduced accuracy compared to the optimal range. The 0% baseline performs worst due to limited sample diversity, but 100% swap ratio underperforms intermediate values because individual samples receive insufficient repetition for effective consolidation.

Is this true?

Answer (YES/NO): NO